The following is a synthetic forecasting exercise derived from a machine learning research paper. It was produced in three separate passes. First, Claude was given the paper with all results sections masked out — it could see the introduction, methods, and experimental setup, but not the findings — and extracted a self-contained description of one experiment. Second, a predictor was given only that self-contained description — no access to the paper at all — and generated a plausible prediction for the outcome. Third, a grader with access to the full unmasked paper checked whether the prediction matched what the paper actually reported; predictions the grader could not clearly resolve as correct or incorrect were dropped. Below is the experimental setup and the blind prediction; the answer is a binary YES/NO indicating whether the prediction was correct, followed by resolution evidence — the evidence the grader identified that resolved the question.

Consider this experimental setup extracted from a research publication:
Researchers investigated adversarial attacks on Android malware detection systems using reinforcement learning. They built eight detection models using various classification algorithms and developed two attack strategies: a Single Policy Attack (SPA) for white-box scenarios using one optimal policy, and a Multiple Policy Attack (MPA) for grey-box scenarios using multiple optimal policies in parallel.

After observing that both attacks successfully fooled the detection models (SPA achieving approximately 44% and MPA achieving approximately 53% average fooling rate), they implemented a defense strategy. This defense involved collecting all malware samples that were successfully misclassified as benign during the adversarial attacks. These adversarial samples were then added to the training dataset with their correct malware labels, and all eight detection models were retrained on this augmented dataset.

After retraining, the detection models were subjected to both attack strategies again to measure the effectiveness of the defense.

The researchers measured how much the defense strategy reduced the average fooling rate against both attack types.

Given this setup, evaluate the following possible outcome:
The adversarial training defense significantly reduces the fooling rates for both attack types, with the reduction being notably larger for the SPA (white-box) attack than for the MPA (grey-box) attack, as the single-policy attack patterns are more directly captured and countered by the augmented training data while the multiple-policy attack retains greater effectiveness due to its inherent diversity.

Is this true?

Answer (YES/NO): YES